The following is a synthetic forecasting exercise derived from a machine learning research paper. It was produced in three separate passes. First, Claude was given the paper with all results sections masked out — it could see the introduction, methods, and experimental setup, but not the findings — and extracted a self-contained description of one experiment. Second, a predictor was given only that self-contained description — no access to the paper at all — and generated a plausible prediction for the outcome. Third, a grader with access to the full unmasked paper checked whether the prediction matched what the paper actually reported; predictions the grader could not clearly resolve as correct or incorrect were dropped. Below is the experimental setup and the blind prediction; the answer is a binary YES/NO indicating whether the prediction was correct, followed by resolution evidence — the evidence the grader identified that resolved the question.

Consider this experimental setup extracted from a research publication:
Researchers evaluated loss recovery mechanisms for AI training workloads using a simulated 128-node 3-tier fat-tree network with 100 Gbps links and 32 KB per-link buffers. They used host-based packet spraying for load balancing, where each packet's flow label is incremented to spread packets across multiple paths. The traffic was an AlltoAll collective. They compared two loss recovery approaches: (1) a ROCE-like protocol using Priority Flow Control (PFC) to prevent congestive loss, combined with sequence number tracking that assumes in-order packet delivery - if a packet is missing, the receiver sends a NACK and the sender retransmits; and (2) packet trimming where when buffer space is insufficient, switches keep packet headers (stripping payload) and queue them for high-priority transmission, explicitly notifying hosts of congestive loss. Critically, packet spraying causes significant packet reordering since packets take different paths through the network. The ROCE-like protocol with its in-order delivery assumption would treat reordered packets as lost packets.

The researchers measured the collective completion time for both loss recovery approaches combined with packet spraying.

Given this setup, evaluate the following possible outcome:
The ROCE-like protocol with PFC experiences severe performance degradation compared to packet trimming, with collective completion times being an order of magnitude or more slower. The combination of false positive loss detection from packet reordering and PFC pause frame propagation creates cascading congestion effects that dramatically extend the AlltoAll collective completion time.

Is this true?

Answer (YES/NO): NO